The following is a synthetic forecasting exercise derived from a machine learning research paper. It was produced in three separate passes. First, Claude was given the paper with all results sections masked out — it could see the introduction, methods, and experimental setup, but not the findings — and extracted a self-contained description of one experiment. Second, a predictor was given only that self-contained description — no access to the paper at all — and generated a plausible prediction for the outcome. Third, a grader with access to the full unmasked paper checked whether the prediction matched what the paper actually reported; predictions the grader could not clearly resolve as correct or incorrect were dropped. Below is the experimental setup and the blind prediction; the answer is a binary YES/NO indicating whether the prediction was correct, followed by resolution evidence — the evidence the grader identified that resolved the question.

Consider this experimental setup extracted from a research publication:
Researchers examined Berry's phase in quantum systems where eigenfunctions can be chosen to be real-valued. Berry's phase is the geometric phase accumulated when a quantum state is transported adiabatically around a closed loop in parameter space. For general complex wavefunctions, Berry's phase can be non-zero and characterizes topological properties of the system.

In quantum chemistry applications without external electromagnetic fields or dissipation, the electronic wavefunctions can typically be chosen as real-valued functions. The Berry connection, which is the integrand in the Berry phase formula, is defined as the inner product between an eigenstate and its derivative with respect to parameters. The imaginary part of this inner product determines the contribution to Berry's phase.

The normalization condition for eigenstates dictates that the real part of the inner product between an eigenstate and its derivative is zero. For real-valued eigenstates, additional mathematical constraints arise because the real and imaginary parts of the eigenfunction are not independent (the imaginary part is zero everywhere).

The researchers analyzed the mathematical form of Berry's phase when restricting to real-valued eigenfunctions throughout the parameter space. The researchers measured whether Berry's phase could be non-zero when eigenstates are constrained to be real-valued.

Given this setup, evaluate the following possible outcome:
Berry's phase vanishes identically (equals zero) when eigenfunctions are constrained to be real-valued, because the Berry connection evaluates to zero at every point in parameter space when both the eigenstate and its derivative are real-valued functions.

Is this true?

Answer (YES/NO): YES